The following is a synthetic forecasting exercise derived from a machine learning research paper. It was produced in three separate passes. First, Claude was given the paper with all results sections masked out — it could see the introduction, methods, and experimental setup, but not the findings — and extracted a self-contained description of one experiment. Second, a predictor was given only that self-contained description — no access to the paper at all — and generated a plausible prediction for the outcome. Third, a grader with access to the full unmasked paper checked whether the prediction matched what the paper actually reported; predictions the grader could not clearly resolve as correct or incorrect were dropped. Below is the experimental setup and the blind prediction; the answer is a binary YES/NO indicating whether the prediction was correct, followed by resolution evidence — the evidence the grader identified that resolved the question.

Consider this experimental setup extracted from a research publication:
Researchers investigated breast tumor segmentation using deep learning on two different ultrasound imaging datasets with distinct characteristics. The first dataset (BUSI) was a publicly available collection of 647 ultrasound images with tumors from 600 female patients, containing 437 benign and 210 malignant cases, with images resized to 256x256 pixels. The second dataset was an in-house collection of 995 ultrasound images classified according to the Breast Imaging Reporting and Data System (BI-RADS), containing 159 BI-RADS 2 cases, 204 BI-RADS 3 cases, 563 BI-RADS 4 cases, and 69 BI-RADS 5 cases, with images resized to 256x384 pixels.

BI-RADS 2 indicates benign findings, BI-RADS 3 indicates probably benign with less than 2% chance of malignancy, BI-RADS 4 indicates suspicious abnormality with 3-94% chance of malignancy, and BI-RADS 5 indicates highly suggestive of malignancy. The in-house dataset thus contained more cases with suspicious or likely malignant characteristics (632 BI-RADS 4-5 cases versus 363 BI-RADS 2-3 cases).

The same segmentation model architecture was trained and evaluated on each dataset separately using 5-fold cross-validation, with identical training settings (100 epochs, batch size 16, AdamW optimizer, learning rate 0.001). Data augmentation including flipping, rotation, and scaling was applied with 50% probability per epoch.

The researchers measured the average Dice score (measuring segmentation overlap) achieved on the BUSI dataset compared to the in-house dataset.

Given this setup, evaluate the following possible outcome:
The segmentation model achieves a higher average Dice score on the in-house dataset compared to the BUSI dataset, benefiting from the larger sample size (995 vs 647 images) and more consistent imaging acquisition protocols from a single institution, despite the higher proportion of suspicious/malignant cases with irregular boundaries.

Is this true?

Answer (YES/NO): YES